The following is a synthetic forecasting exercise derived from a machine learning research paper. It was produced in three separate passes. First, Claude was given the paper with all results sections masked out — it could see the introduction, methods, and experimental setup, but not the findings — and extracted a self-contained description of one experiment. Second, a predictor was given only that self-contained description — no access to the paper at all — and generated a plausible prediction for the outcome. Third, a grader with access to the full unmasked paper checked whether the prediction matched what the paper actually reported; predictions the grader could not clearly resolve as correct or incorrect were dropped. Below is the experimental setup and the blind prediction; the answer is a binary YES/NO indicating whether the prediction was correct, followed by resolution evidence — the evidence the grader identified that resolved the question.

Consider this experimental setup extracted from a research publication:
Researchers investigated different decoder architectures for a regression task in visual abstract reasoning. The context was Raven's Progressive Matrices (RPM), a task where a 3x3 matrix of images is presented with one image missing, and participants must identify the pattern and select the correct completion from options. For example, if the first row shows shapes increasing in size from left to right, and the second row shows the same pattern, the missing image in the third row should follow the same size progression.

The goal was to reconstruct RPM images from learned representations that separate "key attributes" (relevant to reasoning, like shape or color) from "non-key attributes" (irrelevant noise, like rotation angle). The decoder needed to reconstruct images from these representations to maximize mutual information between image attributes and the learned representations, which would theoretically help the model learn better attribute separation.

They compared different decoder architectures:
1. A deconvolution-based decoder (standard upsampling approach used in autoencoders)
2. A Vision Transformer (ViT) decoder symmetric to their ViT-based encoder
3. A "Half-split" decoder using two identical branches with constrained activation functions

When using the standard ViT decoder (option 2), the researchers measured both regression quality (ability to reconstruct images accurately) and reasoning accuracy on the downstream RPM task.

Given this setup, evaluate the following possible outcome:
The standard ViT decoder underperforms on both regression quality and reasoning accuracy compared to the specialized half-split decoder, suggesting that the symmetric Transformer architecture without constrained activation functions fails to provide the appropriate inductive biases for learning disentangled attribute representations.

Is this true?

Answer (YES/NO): NO